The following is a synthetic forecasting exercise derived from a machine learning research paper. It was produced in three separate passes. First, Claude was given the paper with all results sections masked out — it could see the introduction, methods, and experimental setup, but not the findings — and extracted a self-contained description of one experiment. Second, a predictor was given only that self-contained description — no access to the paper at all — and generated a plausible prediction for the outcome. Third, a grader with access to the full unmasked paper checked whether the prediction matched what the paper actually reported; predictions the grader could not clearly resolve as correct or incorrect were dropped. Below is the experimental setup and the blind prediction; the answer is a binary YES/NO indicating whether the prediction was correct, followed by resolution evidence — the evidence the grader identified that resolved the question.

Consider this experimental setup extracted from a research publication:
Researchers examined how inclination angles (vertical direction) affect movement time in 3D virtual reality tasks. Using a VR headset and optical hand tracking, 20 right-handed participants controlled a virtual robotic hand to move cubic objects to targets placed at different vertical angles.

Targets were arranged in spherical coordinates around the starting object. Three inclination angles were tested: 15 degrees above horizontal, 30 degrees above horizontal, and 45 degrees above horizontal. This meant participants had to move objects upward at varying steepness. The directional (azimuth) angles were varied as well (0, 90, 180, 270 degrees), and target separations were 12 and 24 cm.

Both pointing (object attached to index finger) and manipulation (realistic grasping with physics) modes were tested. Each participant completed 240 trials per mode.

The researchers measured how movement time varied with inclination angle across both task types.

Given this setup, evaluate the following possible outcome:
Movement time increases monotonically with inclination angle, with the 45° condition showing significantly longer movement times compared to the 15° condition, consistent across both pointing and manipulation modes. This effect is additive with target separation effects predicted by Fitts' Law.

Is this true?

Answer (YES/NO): NO